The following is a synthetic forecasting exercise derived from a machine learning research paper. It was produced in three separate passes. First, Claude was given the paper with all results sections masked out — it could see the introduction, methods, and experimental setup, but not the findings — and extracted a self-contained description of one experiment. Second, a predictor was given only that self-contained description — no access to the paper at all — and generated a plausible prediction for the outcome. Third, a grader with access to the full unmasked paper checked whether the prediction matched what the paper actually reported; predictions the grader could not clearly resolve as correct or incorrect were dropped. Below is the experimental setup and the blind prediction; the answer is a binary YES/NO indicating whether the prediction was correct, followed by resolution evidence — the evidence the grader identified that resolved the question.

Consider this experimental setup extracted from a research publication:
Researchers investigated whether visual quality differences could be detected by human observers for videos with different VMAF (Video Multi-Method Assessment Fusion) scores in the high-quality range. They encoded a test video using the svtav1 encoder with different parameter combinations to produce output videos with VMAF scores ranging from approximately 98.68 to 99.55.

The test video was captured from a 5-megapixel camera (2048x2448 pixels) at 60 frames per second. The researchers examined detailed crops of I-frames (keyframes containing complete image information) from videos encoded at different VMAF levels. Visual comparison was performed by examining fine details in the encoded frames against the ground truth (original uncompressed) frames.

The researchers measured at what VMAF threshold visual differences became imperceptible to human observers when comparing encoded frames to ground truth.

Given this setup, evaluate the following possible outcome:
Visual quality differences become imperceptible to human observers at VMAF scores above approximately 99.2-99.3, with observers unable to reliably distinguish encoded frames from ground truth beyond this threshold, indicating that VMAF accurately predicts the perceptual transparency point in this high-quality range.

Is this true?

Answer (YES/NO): NO